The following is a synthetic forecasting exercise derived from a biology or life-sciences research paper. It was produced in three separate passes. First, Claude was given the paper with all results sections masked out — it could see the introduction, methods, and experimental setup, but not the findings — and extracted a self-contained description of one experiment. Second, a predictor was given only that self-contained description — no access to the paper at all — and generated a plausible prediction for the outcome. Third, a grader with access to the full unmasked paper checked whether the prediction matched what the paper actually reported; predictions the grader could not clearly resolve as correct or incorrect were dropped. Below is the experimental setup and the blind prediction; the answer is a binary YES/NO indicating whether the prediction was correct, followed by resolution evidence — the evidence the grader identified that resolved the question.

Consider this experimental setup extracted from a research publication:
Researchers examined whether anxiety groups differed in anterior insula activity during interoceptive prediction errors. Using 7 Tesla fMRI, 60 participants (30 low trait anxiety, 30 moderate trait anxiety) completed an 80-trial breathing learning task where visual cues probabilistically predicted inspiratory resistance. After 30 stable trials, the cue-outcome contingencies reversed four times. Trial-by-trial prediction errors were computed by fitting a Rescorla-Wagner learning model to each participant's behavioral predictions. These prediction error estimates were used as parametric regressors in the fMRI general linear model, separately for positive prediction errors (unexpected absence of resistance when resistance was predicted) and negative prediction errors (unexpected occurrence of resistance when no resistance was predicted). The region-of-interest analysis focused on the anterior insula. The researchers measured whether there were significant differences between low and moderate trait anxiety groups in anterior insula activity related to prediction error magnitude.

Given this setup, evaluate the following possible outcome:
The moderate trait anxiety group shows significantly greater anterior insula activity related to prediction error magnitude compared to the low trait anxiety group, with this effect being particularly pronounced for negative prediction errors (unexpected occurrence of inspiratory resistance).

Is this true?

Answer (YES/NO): NO